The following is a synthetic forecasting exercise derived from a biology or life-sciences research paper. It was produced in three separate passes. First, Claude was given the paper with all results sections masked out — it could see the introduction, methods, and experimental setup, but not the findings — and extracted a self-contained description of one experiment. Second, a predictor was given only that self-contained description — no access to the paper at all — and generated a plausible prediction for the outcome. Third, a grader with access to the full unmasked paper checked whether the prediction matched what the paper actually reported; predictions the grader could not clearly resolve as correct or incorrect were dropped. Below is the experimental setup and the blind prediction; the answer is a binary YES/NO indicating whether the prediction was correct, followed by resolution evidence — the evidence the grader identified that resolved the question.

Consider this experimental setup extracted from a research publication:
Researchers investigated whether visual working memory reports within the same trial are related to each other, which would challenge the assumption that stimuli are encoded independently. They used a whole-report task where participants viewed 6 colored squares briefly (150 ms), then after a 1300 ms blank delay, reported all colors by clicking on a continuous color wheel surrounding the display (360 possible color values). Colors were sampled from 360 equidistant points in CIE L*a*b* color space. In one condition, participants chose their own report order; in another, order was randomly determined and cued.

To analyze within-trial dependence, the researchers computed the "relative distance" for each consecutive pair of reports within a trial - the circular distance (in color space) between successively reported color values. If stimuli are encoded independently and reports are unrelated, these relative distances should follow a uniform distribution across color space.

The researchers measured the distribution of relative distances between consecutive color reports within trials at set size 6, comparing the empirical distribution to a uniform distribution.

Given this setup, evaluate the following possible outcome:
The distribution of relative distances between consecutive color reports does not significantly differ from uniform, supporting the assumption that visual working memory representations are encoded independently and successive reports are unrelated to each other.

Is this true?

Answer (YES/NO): NO